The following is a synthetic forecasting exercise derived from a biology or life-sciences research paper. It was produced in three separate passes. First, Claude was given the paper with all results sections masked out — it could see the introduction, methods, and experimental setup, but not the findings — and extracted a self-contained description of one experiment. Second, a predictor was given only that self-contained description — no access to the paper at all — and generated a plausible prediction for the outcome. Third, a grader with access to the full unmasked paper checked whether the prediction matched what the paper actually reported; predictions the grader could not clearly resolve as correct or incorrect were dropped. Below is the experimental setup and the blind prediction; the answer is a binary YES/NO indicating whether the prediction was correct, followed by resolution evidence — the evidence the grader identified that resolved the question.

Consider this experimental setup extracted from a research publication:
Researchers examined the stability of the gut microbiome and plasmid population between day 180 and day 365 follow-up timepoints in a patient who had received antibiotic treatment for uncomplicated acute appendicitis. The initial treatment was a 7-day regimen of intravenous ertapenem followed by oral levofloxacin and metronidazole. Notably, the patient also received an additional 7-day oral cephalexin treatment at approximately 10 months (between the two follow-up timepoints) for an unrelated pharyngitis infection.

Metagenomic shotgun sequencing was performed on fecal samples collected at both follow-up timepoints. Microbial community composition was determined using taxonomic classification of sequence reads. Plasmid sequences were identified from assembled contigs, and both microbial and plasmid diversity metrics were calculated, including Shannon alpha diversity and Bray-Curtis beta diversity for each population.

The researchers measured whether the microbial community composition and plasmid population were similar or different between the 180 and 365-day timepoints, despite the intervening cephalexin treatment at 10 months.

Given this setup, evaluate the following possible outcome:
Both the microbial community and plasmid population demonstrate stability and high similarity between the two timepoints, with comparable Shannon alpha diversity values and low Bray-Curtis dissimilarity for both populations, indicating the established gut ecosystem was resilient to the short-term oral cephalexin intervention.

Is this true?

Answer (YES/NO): YES